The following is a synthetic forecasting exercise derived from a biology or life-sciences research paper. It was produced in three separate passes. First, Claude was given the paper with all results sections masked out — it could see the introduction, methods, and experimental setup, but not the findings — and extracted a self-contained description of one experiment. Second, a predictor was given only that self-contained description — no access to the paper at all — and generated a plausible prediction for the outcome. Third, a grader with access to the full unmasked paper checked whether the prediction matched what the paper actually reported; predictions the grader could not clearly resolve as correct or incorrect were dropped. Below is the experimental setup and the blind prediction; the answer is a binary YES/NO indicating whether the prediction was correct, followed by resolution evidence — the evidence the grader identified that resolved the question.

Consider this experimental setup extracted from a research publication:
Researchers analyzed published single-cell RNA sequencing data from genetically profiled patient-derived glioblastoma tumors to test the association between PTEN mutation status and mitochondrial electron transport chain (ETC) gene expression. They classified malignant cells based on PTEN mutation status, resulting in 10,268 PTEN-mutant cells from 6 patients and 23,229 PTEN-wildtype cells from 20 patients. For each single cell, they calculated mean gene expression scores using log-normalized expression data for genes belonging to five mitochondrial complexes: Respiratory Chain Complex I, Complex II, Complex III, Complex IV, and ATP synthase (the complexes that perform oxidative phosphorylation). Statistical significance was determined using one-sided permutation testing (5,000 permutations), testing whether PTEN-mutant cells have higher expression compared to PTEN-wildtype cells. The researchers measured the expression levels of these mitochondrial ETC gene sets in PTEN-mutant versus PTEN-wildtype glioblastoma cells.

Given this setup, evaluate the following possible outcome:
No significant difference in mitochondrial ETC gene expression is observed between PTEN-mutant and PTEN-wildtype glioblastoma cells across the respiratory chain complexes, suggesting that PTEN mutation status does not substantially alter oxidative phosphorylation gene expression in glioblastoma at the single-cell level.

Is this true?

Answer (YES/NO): NO